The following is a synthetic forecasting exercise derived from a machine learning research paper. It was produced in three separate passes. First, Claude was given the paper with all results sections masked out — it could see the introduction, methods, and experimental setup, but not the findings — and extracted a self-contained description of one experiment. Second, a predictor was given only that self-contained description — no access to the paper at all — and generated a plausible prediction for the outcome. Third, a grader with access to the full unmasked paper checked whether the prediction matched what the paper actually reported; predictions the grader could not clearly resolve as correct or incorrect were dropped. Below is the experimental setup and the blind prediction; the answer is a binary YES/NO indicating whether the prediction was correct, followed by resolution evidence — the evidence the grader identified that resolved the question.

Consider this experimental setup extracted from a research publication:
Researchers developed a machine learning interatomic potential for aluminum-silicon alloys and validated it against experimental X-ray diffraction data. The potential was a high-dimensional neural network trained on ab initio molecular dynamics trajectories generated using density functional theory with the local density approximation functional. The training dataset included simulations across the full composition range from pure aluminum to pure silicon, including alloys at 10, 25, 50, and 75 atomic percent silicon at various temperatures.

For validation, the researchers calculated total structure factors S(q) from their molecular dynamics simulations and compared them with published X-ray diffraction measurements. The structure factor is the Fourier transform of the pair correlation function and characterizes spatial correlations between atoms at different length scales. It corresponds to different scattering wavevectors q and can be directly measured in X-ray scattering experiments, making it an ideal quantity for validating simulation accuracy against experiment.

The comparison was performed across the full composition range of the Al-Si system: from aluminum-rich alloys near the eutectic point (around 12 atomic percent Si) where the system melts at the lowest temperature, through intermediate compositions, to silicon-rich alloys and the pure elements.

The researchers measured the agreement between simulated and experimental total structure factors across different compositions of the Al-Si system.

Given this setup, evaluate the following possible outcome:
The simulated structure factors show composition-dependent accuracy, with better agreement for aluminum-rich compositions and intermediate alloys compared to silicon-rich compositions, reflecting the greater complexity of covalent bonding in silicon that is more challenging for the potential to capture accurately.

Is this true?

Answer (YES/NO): NO